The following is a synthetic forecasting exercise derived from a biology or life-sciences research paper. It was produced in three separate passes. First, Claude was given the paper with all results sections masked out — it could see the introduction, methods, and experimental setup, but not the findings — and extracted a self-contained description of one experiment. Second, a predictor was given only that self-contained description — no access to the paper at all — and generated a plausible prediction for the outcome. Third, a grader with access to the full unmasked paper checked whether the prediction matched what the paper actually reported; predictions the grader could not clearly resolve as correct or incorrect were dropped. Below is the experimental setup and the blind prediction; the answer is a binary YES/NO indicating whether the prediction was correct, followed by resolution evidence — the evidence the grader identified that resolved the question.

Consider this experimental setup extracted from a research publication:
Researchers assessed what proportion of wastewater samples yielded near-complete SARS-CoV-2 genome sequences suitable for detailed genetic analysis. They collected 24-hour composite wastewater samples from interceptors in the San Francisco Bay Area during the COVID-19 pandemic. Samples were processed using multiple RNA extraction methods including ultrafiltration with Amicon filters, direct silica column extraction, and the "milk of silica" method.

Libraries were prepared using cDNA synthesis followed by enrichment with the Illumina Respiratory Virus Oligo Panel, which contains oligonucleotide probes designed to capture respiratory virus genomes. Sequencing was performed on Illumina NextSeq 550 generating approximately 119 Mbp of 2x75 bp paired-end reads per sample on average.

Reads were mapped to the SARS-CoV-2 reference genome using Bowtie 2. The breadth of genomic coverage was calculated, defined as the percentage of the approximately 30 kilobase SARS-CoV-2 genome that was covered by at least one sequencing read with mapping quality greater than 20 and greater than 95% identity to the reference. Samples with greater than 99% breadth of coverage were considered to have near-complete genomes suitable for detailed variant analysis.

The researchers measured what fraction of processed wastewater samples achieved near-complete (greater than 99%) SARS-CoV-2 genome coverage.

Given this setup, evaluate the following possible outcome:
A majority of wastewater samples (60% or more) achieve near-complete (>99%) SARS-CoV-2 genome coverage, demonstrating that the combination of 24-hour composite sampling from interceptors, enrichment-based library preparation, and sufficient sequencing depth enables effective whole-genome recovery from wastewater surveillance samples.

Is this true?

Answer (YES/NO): NO